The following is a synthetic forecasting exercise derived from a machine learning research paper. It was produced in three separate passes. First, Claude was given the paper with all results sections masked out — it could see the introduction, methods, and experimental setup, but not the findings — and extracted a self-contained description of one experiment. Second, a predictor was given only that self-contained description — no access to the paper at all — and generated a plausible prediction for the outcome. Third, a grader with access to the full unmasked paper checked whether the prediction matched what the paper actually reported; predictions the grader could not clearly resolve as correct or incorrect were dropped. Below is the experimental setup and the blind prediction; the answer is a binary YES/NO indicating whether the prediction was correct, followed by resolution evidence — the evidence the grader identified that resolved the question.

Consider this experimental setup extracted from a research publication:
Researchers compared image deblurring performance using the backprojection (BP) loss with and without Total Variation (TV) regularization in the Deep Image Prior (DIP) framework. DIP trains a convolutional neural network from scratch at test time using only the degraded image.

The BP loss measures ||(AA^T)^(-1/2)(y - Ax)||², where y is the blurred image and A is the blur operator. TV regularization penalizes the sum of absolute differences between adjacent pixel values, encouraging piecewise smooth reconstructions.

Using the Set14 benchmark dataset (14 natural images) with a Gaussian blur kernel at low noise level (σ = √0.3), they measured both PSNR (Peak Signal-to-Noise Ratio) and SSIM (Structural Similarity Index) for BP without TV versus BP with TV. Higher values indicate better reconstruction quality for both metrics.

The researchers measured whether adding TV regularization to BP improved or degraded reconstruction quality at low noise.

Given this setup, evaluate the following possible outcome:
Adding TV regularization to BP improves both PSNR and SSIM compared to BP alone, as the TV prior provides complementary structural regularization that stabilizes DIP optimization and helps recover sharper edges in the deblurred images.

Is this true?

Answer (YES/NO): NO